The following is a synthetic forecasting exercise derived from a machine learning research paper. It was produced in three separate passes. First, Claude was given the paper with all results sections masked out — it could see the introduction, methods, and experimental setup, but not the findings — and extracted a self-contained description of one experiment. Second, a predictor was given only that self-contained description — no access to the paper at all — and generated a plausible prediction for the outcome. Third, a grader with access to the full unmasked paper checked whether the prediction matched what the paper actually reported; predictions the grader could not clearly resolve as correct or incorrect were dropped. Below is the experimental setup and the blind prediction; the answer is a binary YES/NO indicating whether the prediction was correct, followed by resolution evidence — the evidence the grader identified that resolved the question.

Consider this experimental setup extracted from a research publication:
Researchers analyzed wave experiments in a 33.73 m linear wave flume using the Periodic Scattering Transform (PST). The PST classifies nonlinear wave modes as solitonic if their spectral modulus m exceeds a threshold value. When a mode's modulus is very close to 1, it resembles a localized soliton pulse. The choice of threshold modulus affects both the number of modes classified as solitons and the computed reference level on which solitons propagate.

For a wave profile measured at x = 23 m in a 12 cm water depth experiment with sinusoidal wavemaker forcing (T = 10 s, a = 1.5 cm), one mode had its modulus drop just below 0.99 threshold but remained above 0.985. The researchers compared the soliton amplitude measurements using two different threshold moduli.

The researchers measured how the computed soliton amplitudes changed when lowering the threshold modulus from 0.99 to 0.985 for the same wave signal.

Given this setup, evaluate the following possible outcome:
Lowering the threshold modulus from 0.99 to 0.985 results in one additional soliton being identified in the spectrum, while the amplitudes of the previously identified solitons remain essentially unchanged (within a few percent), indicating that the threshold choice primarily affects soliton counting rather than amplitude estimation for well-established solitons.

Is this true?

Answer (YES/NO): NO